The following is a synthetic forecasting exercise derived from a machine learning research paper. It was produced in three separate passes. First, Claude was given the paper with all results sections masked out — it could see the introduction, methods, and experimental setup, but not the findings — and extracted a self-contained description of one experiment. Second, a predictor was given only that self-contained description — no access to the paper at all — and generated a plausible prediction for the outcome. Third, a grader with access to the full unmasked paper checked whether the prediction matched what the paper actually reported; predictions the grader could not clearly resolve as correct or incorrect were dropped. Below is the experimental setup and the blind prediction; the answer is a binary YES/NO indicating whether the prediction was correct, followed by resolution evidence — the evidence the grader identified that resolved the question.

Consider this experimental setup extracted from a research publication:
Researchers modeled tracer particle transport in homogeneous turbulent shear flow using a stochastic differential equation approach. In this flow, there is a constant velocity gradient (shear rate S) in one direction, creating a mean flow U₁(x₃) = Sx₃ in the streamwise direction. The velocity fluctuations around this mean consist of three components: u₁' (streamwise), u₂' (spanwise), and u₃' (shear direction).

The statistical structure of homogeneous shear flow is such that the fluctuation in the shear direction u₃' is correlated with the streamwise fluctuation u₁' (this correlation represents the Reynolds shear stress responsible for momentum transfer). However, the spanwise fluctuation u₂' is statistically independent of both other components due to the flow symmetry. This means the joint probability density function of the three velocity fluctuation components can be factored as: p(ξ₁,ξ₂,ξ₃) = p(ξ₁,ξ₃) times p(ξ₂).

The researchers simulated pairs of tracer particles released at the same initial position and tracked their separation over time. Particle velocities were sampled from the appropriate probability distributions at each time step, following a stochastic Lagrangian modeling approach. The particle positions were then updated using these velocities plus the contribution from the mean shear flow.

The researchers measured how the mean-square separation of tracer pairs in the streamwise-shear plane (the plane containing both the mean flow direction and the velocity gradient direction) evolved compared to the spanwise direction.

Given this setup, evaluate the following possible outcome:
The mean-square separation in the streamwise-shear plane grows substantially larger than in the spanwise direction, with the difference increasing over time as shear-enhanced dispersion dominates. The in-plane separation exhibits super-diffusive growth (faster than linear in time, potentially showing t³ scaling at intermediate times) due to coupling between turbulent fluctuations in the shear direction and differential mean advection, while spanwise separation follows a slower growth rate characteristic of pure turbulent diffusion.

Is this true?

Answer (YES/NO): YES